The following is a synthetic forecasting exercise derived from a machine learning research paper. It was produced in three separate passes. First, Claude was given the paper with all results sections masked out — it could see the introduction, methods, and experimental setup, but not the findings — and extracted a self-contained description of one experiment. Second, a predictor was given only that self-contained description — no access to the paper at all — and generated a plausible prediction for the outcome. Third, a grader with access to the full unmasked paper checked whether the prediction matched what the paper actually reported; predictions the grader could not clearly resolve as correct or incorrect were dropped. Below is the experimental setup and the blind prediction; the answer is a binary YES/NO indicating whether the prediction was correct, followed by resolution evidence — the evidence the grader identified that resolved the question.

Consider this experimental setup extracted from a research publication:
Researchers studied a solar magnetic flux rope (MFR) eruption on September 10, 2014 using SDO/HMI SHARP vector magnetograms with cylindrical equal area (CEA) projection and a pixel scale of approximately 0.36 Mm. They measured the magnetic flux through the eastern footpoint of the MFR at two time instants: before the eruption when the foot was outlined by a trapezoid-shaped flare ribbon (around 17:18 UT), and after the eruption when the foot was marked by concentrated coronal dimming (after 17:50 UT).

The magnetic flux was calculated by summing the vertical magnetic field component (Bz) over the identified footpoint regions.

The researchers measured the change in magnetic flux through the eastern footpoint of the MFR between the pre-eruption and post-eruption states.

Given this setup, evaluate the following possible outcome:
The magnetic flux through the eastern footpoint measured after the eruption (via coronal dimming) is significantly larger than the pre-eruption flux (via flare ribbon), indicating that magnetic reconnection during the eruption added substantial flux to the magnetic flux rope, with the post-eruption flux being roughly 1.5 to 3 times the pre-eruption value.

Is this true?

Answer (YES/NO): YES